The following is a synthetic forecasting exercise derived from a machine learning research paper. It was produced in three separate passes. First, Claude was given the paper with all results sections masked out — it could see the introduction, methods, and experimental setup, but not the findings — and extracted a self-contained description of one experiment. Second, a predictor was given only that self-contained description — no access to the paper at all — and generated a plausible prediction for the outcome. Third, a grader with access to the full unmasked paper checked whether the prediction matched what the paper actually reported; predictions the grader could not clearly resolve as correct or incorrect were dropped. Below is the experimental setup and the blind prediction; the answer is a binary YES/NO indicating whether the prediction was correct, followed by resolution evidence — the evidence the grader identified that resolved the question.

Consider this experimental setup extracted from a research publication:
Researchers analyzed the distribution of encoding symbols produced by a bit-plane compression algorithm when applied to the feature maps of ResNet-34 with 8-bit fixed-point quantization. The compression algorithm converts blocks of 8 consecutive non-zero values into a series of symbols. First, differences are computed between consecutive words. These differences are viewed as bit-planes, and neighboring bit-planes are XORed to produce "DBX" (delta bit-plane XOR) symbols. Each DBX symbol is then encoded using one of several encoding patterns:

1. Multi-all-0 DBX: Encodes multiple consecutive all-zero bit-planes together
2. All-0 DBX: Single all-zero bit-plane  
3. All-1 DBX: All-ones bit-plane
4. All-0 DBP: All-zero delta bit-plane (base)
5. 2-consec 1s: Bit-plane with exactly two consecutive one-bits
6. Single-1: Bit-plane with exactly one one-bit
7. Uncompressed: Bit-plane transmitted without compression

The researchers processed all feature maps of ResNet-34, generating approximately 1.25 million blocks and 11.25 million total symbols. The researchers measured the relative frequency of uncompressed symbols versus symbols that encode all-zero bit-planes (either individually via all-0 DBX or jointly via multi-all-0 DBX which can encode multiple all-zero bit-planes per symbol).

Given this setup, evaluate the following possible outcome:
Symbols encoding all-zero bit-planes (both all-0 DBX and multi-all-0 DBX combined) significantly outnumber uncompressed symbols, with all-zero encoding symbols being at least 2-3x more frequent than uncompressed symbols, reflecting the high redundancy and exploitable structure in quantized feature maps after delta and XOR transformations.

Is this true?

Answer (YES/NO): NO